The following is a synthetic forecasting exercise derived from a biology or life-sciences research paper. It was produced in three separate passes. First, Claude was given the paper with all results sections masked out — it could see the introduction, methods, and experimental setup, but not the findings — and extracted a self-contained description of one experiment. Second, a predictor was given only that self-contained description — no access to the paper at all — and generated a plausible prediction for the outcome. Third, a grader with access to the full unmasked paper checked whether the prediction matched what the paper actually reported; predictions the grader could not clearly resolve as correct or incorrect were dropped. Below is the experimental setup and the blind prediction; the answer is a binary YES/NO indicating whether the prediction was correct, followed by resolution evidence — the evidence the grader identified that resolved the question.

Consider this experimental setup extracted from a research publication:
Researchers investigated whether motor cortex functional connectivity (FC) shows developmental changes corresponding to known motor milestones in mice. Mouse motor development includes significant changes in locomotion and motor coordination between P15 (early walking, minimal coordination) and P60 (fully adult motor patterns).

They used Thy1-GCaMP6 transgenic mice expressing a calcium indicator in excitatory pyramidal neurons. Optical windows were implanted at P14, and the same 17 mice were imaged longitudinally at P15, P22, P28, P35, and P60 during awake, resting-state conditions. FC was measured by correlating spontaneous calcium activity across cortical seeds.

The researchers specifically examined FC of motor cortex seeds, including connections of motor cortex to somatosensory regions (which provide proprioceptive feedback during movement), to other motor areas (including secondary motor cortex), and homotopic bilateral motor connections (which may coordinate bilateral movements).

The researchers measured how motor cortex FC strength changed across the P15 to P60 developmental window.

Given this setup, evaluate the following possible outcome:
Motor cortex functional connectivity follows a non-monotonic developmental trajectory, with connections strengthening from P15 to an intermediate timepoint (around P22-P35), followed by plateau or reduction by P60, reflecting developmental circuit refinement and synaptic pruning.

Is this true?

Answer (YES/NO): YES